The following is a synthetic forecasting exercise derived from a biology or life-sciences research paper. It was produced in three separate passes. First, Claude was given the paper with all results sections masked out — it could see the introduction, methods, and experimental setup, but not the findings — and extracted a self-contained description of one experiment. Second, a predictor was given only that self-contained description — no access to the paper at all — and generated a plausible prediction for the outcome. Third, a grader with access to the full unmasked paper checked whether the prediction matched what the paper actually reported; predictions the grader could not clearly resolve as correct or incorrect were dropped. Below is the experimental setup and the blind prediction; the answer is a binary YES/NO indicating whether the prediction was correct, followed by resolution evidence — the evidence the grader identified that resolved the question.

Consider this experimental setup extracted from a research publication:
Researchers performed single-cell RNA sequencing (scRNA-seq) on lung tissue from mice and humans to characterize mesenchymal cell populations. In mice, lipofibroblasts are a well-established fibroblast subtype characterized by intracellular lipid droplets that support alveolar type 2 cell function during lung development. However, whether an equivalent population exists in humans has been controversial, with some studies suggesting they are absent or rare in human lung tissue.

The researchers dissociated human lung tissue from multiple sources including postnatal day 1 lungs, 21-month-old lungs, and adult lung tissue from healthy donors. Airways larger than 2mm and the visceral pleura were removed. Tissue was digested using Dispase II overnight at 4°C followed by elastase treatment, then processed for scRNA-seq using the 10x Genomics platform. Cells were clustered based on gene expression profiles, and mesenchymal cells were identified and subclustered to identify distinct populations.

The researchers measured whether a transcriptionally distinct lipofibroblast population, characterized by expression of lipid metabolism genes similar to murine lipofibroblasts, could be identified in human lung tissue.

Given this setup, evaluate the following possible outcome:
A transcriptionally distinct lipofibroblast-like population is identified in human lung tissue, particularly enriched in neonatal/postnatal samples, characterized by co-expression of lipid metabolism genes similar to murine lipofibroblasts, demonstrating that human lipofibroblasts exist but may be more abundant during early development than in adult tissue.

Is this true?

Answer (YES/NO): NO